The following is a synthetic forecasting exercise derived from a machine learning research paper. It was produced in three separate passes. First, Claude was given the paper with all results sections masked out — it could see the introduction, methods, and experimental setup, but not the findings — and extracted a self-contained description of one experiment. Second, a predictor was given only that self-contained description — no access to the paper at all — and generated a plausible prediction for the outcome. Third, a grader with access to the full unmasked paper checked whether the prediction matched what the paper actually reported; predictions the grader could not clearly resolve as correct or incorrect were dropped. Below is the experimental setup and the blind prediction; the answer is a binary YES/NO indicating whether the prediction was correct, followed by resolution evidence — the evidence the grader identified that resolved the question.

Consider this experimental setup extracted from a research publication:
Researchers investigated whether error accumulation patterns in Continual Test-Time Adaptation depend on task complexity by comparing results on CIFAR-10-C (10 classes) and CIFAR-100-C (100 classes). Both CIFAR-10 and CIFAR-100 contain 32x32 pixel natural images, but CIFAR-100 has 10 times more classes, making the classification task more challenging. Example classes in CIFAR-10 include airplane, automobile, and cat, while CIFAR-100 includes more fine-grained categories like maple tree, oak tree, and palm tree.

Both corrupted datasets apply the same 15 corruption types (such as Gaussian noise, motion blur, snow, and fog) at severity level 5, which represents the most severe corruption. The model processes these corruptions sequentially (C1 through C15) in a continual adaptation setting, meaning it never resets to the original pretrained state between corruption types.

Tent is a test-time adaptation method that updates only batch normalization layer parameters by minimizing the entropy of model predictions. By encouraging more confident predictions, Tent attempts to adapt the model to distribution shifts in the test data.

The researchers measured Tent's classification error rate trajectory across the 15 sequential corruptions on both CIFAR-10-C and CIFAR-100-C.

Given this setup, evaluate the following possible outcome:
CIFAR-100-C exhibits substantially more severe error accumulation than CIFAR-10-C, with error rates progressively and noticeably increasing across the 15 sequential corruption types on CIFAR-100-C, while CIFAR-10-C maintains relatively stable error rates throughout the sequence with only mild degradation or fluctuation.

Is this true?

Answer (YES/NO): YES